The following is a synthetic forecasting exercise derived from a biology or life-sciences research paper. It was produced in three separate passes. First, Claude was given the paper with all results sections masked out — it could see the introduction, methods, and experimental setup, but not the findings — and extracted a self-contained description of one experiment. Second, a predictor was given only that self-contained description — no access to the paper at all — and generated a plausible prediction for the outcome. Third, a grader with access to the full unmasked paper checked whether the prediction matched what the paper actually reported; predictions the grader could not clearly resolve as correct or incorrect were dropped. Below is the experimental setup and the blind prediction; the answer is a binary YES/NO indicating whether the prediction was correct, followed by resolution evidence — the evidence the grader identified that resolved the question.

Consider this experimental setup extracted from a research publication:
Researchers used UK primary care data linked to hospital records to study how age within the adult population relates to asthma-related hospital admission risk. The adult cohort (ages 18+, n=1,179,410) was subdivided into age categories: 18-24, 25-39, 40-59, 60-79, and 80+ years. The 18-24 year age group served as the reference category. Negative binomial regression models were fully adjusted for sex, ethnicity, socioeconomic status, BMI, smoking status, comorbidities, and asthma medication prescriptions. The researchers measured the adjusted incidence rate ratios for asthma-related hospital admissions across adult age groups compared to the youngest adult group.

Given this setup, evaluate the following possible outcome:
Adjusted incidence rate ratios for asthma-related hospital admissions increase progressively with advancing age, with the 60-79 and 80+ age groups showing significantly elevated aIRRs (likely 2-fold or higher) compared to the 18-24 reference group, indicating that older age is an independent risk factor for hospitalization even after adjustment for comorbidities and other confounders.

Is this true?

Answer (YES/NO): NO